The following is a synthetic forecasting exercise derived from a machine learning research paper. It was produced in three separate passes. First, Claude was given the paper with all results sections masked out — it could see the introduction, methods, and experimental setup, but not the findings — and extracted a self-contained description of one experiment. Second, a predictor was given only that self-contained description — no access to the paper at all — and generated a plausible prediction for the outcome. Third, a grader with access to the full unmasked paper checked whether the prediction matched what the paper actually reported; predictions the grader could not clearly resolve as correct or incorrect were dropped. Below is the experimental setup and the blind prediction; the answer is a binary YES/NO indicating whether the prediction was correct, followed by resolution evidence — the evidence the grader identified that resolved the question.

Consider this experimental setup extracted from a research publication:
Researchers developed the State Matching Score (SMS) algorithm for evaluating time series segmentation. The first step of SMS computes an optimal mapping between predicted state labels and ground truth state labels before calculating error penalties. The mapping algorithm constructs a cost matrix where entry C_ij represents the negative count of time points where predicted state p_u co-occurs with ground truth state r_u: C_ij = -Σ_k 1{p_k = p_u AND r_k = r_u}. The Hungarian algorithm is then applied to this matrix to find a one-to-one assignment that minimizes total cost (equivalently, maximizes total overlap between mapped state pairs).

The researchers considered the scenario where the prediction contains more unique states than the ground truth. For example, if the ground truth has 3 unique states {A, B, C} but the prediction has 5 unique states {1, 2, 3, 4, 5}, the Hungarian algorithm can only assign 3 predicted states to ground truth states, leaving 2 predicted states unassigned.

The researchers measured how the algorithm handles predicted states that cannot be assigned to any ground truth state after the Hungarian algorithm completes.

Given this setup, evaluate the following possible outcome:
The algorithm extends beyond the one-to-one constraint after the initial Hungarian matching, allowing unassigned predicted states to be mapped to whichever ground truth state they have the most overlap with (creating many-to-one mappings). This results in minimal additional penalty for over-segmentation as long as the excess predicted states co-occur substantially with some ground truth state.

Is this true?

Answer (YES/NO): NO